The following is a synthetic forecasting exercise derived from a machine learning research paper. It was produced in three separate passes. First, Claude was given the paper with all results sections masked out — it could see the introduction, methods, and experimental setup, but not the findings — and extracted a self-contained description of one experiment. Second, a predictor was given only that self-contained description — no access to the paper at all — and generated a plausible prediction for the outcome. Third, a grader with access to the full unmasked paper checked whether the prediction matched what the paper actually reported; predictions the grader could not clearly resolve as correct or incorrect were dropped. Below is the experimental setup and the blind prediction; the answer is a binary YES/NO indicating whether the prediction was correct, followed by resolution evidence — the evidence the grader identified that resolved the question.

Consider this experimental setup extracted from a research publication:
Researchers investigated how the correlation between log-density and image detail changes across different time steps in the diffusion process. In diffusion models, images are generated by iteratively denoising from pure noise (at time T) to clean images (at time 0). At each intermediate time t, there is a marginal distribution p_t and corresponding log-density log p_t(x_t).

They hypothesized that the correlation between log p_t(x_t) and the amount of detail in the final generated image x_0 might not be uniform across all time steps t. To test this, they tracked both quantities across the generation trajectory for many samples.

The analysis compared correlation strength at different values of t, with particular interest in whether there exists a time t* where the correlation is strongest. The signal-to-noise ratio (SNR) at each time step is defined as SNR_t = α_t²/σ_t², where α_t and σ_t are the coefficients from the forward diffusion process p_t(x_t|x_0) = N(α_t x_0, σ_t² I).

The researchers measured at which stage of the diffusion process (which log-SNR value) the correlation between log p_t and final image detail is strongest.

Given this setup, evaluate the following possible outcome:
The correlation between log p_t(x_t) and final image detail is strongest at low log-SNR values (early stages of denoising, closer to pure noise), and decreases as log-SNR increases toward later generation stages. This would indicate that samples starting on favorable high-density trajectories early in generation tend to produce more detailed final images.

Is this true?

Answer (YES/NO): NO